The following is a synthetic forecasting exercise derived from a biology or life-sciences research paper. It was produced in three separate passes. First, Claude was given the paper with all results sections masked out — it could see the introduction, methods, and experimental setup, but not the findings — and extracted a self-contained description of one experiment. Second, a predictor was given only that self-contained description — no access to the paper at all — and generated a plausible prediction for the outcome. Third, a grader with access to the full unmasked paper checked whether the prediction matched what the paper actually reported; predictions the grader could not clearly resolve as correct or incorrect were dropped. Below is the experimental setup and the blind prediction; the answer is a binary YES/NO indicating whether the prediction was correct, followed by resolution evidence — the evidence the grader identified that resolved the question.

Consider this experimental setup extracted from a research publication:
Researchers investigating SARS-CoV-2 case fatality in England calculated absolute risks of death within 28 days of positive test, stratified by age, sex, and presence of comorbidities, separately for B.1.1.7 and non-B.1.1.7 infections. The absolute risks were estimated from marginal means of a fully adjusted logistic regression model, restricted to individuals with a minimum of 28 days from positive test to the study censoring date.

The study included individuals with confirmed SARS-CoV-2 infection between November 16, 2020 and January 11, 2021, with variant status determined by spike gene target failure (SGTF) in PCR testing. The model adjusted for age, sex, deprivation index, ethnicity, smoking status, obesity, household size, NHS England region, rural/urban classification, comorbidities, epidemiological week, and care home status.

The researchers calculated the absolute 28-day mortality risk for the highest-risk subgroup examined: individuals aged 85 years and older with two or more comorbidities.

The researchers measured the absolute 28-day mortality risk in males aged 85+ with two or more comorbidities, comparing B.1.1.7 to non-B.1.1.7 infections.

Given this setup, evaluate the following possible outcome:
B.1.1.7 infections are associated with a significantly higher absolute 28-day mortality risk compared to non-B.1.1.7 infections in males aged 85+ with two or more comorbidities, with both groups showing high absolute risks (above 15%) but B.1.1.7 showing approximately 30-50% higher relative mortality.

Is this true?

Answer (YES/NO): YES